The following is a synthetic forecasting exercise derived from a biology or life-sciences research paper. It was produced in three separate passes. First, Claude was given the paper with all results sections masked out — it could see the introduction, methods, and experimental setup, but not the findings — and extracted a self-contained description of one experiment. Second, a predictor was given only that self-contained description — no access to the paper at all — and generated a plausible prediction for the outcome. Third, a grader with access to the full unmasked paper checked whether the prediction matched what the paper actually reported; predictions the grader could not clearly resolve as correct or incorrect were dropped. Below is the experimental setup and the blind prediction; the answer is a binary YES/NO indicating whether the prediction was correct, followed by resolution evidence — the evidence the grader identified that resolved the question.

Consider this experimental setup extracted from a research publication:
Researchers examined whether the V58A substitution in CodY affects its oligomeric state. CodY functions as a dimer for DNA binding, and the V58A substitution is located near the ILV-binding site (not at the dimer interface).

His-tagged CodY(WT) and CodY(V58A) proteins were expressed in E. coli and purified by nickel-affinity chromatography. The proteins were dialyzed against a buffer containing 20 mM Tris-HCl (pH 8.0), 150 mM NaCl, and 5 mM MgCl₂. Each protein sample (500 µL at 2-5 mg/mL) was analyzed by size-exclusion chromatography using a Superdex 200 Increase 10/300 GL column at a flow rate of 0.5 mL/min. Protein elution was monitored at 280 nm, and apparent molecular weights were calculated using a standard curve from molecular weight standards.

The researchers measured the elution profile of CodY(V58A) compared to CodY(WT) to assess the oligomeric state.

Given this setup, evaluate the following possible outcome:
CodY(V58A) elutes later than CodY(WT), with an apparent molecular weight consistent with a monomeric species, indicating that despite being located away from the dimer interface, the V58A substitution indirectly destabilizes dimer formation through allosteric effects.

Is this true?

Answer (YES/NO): NO